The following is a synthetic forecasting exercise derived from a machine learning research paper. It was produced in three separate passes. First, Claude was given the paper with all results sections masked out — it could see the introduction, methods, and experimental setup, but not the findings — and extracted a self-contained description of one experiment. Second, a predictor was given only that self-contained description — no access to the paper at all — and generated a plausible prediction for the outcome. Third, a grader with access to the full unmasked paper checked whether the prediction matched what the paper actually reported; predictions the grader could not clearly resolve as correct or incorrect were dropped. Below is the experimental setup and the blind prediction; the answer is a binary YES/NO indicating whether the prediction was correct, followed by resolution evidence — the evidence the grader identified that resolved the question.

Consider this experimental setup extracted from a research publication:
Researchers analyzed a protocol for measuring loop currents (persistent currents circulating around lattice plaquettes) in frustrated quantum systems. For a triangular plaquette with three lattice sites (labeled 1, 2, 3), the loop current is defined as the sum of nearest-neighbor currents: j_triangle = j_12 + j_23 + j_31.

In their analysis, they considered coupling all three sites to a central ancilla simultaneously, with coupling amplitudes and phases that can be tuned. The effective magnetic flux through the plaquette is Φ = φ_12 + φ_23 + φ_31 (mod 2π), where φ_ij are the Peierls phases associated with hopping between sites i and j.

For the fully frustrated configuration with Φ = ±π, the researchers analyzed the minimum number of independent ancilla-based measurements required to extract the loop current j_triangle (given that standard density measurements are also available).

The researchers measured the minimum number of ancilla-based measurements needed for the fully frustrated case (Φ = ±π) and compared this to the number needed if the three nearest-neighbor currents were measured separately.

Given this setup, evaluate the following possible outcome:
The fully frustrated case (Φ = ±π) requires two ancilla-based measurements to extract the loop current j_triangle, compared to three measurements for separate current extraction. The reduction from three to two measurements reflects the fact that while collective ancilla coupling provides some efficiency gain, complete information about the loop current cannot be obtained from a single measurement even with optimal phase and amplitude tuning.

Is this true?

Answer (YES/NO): YES